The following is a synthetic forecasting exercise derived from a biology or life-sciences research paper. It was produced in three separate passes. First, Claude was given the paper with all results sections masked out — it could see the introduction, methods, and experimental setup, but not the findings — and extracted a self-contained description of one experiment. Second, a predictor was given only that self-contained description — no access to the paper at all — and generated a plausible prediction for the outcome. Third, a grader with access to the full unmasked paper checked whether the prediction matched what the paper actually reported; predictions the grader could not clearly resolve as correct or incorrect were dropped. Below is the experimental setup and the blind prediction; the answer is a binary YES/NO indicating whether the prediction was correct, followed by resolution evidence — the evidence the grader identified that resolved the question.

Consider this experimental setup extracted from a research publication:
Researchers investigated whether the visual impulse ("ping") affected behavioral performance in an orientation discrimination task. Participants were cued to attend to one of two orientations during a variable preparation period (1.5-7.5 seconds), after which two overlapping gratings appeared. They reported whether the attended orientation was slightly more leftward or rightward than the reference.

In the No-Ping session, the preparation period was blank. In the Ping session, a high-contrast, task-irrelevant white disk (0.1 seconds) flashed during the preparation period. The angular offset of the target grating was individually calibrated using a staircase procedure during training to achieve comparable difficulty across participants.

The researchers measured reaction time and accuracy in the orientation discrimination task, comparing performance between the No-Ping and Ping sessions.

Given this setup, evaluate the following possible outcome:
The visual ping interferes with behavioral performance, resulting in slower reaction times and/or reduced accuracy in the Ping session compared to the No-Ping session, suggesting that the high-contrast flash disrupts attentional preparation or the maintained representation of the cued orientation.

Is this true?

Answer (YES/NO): NO